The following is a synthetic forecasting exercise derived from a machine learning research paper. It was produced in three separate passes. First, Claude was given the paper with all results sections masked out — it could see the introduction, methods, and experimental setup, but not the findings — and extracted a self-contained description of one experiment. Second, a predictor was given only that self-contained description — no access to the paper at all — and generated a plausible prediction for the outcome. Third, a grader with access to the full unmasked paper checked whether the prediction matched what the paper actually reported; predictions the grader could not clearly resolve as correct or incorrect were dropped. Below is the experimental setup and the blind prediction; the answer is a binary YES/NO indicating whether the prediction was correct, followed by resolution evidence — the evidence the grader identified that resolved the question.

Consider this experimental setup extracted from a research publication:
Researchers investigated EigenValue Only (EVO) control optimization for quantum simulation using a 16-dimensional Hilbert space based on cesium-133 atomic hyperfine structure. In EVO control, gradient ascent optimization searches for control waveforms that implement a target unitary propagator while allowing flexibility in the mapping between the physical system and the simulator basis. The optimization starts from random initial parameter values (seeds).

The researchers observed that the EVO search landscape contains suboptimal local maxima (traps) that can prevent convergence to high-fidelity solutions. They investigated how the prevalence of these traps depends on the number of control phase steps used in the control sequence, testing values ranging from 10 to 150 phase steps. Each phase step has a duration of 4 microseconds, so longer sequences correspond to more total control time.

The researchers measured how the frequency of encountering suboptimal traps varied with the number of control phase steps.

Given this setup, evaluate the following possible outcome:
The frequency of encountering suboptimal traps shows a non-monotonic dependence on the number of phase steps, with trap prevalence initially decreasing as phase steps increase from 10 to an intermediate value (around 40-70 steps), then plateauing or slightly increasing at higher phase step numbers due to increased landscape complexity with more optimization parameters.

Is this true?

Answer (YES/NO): NO